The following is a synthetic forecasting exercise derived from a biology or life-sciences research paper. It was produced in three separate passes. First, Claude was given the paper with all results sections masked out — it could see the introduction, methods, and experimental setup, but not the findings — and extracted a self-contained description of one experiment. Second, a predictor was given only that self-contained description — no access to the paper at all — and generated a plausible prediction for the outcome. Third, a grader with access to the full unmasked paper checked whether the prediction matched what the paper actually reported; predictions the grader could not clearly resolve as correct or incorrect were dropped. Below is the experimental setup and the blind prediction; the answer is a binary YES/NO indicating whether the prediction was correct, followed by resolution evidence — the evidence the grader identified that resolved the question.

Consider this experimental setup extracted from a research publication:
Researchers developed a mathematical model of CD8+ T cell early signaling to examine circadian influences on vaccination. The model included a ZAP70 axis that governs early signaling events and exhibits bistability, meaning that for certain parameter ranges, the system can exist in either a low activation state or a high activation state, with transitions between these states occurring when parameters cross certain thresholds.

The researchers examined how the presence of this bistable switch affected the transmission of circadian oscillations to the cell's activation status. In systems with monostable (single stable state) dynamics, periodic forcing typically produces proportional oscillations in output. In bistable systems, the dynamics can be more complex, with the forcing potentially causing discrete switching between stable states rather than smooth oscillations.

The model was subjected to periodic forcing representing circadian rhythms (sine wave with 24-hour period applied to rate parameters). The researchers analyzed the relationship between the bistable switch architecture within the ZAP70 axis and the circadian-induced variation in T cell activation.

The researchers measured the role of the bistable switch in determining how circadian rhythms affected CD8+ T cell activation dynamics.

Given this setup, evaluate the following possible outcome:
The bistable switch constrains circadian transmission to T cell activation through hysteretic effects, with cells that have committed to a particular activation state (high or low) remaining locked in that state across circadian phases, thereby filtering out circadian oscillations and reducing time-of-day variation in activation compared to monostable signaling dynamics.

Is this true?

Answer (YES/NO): NO